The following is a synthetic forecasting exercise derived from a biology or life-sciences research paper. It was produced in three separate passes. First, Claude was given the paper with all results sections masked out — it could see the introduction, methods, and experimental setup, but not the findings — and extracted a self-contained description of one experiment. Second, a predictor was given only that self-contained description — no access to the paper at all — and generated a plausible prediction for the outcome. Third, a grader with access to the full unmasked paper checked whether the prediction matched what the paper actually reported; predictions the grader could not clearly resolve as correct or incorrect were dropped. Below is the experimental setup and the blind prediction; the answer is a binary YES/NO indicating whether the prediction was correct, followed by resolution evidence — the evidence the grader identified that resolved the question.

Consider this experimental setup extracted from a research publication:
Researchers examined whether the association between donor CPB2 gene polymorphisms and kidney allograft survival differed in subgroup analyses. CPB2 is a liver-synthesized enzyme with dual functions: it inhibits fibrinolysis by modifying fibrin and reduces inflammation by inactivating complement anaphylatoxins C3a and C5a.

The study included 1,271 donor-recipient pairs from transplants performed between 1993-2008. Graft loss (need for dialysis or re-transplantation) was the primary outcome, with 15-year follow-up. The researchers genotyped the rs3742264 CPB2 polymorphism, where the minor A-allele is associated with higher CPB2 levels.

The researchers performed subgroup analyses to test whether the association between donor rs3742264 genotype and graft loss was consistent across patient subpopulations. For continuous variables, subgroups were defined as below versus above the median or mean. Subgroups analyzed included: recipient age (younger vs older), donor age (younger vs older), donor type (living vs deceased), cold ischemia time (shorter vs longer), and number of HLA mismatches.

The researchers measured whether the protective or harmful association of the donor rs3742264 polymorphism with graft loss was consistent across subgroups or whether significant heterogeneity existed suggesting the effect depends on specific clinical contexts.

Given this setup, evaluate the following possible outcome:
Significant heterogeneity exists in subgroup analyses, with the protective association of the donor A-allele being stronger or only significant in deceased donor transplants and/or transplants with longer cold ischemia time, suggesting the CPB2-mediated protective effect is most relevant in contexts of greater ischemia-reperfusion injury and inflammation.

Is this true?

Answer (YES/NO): NO